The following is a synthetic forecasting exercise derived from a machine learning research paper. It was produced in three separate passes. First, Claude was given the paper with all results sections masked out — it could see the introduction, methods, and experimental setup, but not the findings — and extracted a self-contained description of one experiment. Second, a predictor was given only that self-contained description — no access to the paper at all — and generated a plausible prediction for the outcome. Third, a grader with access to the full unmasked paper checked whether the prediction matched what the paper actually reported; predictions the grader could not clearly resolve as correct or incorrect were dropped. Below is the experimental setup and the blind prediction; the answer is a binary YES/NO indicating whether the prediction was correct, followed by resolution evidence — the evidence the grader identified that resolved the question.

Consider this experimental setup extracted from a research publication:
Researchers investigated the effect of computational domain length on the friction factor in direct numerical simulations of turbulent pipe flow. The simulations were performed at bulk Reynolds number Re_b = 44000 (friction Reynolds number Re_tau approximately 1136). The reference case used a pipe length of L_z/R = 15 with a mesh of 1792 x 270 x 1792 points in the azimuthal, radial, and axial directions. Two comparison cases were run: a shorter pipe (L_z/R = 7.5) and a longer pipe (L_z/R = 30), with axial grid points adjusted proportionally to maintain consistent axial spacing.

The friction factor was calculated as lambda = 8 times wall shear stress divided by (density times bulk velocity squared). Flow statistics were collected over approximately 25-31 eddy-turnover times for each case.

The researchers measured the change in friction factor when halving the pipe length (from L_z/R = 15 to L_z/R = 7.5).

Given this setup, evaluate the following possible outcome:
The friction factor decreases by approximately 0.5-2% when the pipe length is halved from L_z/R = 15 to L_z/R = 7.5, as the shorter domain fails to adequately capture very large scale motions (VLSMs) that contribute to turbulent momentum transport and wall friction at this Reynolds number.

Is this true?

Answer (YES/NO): NO